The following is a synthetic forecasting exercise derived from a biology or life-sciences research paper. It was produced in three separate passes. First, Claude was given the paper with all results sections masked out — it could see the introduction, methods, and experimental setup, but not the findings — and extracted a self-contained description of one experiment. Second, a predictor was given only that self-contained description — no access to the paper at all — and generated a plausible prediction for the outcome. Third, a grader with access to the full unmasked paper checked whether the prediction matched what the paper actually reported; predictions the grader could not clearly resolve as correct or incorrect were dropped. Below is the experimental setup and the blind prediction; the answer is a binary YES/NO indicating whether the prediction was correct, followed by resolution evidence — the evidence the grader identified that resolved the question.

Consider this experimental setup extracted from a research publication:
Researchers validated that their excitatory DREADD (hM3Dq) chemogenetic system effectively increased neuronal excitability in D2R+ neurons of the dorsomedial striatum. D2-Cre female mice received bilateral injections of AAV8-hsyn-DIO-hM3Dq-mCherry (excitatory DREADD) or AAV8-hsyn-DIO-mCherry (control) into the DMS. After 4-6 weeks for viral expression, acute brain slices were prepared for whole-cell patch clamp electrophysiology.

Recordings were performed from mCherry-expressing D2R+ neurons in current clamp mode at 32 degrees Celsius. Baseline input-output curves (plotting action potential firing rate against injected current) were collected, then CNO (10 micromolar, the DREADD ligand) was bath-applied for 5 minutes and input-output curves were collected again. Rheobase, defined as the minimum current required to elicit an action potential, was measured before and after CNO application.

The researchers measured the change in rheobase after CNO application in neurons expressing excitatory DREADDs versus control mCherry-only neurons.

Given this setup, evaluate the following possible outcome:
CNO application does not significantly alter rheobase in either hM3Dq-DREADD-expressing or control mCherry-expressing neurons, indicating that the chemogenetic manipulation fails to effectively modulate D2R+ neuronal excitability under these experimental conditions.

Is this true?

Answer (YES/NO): NO